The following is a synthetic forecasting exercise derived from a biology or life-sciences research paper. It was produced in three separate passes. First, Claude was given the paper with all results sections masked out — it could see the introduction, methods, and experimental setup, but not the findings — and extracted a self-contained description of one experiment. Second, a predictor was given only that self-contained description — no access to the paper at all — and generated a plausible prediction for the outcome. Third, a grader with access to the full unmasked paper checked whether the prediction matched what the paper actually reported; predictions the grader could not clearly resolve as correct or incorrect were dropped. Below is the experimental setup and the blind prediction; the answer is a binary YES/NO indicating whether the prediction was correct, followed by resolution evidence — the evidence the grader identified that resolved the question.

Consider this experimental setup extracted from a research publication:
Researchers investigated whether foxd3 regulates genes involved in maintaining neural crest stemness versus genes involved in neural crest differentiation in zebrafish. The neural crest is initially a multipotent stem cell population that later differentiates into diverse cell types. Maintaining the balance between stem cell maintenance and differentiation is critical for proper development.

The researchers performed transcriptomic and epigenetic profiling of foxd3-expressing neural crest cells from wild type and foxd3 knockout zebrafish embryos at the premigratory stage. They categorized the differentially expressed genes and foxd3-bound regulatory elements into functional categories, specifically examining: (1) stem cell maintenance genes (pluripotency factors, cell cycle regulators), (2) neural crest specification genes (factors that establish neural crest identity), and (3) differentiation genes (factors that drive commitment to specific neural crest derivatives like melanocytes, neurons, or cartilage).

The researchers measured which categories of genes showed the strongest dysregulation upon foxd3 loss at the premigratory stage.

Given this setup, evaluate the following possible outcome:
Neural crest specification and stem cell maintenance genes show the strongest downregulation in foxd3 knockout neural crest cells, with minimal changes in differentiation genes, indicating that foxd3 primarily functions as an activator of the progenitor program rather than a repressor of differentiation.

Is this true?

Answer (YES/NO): NO